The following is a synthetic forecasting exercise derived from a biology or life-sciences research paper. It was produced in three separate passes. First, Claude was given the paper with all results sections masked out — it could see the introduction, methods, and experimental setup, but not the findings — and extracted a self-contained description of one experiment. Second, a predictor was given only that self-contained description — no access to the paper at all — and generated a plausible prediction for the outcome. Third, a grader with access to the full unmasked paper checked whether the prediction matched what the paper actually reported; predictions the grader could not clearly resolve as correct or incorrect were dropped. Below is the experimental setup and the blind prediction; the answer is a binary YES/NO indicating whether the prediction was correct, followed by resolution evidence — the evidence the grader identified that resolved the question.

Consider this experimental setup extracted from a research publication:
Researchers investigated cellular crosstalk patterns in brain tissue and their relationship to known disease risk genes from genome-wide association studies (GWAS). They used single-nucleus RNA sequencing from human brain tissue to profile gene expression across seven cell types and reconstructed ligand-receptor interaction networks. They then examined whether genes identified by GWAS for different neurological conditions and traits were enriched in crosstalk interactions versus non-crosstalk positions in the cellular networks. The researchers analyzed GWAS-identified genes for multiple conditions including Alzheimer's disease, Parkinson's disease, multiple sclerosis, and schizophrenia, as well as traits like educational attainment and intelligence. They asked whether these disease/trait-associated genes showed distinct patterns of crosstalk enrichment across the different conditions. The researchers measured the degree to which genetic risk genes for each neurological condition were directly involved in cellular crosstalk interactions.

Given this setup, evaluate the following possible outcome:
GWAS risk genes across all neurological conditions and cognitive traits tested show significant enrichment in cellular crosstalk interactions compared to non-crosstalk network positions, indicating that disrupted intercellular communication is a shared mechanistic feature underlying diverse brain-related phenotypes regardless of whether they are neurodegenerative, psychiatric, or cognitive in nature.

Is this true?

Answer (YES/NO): NO